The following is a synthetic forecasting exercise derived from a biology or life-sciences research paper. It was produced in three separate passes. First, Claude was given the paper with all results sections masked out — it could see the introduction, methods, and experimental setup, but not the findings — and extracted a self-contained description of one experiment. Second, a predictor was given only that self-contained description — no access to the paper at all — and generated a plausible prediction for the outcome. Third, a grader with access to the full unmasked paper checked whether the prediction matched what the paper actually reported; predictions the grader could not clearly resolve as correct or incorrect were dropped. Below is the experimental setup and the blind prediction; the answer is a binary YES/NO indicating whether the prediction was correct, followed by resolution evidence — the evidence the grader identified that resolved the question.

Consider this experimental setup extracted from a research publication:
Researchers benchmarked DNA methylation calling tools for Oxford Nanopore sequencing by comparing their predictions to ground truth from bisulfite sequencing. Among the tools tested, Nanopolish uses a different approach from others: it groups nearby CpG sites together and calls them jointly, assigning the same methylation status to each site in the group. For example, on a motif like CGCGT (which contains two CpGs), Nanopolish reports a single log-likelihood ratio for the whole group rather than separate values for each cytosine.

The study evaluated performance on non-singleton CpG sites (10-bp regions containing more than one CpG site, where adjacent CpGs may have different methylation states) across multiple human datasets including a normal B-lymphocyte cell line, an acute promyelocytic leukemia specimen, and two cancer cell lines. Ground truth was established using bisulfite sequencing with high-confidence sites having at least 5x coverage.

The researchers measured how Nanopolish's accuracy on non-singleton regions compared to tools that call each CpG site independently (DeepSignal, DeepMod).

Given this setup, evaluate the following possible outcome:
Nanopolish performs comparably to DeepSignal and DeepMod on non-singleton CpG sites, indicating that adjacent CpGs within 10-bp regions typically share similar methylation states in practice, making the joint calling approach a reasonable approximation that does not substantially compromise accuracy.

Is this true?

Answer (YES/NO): NO